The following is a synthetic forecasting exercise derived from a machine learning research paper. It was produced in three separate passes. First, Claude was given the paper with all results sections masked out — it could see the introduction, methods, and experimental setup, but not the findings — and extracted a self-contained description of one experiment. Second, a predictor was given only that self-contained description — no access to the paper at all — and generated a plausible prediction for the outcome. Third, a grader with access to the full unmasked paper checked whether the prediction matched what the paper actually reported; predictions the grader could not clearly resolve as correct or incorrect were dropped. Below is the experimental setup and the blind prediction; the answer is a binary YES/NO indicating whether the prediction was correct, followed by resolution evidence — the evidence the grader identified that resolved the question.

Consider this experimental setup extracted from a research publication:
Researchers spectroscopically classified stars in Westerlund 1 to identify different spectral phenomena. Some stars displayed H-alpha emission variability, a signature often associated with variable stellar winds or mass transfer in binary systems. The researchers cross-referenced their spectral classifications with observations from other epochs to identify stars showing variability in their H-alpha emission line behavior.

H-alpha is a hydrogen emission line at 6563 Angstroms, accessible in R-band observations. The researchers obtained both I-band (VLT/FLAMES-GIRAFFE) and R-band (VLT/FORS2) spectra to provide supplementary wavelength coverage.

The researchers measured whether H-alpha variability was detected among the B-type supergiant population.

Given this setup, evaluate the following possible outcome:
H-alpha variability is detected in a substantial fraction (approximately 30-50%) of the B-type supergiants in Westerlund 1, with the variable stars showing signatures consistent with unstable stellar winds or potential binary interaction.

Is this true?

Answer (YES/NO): NO